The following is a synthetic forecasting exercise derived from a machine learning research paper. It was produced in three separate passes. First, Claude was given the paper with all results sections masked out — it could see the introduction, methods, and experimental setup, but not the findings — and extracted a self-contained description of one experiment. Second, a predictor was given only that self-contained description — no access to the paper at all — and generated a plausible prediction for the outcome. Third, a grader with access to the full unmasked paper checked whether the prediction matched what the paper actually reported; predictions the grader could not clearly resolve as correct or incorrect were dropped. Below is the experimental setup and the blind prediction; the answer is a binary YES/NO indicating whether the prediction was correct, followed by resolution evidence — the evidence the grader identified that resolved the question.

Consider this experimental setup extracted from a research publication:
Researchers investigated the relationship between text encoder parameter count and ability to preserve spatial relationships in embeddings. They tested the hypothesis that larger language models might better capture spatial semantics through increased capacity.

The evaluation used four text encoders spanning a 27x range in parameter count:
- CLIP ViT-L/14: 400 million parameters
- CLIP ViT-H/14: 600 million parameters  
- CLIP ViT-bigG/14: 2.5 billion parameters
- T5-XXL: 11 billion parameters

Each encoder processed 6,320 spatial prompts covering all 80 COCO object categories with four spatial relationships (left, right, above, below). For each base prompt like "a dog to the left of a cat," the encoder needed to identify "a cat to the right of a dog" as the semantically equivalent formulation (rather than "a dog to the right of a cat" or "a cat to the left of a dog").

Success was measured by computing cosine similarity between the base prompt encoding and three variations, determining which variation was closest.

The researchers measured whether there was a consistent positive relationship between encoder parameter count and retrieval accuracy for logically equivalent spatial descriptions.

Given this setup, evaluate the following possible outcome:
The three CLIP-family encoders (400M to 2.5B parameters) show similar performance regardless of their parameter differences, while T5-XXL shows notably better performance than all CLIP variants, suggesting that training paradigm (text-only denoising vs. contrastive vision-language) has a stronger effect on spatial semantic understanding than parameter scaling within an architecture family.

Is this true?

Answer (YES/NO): NO